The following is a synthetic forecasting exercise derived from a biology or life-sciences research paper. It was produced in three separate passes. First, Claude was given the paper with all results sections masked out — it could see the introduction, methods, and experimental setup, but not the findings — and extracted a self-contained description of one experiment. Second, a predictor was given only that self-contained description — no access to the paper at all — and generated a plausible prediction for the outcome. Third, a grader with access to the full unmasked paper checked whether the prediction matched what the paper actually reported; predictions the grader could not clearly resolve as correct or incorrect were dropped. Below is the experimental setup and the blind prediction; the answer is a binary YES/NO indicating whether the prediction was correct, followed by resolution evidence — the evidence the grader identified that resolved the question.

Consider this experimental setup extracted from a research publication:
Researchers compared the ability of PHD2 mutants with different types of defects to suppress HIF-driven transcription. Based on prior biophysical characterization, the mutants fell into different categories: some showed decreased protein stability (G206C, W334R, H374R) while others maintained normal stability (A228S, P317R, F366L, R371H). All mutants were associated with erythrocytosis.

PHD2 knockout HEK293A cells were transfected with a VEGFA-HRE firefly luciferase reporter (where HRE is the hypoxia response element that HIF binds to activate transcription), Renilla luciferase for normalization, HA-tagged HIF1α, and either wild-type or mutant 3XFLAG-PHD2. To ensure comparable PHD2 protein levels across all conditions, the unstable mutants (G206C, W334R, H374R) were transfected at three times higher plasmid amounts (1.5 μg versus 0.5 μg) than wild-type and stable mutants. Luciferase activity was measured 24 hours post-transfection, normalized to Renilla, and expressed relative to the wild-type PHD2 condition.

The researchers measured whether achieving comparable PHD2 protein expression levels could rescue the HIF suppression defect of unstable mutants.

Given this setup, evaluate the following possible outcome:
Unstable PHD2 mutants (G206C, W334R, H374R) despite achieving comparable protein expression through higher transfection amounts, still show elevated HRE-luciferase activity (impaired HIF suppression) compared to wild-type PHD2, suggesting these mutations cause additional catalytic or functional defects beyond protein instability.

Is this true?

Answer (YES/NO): NO